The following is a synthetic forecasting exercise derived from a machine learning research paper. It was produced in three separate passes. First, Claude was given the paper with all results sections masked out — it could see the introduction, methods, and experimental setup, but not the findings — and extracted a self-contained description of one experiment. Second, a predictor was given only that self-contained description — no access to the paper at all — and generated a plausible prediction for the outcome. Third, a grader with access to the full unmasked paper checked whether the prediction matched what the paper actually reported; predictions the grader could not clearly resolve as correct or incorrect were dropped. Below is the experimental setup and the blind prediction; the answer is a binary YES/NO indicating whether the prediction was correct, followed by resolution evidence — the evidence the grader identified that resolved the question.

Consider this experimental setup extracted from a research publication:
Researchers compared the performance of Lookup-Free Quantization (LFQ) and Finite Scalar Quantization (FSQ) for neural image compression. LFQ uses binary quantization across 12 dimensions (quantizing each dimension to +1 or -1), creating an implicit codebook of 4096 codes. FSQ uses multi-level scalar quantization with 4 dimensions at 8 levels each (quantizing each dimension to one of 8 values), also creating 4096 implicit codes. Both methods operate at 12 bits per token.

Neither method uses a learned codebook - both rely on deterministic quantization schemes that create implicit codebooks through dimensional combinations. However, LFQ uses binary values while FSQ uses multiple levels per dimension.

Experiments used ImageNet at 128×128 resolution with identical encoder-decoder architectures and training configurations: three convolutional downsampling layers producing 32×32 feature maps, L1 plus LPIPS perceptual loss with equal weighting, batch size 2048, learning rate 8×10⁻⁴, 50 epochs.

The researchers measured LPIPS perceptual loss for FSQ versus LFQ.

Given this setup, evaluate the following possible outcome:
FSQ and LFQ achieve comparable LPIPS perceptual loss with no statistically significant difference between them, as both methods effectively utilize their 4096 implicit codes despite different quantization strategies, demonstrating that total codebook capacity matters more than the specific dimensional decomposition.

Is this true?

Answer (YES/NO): NO